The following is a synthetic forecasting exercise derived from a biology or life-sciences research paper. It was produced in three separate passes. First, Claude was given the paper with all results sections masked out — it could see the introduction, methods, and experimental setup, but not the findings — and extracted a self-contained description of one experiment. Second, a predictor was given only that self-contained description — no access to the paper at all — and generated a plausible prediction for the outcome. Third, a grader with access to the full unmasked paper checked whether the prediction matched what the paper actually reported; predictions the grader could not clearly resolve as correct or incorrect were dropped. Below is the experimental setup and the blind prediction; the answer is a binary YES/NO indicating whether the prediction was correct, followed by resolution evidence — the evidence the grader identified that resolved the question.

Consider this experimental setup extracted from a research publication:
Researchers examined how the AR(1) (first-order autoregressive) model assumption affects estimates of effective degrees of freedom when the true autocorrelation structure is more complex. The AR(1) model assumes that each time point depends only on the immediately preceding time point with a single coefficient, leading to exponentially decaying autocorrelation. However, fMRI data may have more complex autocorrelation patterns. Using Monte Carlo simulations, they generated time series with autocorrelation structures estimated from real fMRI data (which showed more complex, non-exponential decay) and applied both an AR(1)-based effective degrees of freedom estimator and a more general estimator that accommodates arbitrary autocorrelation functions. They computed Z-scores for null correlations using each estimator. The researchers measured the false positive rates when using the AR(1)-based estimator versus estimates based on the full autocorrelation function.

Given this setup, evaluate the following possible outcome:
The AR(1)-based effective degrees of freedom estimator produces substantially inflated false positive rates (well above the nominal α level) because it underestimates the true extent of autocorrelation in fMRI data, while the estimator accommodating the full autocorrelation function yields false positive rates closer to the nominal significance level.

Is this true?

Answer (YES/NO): YES